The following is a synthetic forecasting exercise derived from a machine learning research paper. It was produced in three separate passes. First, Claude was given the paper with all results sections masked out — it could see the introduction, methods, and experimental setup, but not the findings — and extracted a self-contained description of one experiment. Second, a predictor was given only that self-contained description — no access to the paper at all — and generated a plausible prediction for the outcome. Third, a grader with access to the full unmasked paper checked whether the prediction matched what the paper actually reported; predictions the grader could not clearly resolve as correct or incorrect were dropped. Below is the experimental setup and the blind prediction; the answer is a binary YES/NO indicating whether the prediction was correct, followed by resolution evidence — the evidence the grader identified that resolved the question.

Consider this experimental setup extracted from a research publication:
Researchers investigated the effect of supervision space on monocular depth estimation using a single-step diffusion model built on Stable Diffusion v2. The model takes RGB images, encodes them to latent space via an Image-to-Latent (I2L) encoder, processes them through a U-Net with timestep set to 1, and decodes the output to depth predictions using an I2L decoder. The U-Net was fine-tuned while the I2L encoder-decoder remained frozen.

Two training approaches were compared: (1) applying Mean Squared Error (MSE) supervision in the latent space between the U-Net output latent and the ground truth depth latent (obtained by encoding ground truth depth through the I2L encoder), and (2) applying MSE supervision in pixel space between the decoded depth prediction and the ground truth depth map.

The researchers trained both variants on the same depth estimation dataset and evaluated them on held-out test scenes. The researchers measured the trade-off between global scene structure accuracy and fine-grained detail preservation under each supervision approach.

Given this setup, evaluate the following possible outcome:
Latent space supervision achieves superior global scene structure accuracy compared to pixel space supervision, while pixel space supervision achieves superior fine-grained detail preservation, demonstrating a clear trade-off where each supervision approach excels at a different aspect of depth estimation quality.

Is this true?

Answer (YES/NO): YES